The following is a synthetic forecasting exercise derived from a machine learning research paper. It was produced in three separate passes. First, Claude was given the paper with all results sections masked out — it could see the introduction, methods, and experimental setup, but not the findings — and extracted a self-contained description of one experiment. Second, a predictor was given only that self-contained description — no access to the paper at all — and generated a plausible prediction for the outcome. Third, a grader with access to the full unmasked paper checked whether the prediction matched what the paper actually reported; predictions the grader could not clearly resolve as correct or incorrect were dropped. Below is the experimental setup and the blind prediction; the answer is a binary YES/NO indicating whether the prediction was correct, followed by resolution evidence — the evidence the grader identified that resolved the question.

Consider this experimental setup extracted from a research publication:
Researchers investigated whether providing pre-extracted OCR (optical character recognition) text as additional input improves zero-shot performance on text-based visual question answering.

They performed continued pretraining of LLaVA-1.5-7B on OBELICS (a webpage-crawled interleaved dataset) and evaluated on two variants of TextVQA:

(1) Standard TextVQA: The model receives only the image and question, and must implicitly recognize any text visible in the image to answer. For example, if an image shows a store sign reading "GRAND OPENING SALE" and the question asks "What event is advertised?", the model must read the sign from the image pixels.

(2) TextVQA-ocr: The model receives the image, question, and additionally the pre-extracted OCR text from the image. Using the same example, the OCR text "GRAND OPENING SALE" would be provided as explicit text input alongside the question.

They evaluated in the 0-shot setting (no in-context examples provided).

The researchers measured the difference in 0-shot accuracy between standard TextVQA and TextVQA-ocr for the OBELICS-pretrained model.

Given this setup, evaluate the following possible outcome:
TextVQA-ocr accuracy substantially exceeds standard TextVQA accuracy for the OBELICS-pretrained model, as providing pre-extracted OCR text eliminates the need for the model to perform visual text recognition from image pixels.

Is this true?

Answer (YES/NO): NO